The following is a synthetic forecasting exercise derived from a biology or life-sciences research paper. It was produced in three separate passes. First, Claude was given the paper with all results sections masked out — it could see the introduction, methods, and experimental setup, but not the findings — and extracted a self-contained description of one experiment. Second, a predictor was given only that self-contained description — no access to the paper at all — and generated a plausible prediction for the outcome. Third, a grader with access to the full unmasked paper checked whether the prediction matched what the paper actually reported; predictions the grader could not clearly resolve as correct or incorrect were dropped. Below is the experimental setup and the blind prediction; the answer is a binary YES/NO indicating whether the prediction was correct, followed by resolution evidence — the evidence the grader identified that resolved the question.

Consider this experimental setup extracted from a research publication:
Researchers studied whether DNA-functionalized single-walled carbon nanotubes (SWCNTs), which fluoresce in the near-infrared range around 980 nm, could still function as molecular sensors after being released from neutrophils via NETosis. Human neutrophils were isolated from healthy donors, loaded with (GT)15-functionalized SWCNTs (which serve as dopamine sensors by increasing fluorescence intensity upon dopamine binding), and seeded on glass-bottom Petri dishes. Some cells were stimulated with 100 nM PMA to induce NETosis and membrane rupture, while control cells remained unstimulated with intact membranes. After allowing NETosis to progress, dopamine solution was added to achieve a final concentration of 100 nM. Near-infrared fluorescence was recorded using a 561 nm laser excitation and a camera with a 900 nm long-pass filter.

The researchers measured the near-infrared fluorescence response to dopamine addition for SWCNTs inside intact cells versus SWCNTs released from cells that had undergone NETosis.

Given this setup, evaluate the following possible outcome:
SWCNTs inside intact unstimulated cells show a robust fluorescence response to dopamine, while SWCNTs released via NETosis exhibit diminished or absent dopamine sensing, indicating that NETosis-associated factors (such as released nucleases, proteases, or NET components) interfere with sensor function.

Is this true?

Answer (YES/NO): NO